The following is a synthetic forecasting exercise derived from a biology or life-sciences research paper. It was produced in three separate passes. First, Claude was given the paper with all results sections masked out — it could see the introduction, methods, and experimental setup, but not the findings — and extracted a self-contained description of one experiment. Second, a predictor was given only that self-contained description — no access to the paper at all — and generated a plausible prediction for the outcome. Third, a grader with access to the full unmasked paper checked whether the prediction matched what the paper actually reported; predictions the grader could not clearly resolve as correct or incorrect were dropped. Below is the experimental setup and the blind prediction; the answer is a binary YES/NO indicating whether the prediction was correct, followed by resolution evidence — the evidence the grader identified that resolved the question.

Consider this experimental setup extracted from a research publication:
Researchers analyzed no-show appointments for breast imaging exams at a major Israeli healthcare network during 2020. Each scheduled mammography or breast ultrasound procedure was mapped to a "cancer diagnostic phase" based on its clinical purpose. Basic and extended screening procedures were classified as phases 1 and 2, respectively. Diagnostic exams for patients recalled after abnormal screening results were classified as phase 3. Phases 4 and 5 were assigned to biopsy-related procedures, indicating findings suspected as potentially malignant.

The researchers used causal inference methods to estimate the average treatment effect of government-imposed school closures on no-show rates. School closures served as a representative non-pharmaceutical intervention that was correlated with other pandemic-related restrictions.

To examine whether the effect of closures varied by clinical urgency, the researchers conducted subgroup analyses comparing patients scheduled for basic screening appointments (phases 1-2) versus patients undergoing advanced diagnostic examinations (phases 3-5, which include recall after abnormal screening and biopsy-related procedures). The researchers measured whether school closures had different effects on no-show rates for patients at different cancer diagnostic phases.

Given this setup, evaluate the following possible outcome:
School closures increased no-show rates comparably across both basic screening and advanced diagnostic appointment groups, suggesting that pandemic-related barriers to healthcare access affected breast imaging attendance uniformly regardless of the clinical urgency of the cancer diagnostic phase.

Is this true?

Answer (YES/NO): NO